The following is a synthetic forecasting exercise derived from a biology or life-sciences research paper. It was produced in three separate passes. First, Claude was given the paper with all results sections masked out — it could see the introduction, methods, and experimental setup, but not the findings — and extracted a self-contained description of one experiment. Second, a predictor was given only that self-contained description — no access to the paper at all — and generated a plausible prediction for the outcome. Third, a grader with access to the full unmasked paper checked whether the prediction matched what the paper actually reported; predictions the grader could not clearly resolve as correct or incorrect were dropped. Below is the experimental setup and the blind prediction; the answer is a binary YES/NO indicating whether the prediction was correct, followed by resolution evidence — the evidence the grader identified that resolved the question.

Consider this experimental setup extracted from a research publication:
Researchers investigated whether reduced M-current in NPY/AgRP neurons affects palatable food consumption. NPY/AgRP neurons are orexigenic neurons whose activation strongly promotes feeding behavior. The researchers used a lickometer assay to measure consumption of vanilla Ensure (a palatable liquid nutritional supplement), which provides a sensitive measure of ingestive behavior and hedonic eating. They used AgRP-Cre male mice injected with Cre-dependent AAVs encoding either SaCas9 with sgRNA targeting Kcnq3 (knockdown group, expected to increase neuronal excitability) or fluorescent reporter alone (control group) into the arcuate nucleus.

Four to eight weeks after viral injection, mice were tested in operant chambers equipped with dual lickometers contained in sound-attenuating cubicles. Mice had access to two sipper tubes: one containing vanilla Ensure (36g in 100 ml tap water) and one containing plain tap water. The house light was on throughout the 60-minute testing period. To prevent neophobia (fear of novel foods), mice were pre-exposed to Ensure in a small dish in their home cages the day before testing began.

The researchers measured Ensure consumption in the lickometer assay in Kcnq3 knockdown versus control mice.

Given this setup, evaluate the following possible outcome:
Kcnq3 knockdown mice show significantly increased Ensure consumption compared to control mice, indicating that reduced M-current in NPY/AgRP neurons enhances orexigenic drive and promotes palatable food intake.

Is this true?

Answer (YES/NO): NO